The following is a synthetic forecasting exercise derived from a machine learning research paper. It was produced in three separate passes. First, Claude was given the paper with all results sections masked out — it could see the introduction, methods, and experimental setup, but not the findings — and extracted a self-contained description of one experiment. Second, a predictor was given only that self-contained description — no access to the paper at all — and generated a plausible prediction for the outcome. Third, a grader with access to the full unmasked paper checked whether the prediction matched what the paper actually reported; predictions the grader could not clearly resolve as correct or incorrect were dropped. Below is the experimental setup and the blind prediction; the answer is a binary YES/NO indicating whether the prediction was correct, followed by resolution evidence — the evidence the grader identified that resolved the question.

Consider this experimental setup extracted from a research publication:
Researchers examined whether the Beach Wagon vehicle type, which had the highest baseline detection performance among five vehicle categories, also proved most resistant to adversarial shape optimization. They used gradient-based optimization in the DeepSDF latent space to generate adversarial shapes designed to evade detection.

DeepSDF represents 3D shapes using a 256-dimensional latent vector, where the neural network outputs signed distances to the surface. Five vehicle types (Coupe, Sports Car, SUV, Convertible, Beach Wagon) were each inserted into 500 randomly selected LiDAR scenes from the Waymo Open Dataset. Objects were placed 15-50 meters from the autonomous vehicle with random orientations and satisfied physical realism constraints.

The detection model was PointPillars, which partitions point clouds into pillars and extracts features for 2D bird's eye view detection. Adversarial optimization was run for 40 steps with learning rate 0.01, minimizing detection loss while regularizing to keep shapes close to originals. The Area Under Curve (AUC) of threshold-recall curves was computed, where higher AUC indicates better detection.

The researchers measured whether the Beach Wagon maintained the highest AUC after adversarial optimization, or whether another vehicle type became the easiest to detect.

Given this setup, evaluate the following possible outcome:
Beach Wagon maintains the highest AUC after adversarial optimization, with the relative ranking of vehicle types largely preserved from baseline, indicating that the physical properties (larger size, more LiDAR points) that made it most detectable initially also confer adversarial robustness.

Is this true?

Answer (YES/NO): YES